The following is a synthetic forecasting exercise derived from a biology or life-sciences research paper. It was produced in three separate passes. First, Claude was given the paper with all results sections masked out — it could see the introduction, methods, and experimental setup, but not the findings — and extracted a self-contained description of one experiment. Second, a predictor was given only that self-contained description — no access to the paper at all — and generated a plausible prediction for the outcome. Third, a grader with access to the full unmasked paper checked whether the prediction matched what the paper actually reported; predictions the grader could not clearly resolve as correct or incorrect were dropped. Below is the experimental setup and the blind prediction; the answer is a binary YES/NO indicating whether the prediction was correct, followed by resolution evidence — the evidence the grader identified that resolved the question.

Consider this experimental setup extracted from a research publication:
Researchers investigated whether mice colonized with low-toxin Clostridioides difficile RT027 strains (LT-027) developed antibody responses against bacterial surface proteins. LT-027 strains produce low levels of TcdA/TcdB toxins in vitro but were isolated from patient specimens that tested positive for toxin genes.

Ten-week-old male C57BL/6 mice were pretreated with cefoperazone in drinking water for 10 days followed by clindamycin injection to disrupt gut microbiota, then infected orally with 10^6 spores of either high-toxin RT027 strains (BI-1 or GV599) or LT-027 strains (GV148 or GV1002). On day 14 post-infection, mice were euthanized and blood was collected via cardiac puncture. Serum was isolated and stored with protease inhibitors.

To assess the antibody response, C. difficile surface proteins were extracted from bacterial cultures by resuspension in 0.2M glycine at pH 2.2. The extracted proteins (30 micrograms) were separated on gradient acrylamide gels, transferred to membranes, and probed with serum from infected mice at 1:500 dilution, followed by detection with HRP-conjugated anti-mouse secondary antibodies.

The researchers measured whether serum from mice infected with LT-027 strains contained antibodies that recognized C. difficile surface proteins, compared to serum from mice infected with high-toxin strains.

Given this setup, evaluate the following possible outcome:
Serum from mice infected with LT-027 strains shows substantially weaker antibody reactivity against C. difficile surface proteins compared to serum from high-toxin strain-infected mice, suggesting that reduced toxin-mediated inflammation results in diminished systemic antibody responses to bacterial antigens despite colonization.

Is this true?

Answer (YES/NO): NO